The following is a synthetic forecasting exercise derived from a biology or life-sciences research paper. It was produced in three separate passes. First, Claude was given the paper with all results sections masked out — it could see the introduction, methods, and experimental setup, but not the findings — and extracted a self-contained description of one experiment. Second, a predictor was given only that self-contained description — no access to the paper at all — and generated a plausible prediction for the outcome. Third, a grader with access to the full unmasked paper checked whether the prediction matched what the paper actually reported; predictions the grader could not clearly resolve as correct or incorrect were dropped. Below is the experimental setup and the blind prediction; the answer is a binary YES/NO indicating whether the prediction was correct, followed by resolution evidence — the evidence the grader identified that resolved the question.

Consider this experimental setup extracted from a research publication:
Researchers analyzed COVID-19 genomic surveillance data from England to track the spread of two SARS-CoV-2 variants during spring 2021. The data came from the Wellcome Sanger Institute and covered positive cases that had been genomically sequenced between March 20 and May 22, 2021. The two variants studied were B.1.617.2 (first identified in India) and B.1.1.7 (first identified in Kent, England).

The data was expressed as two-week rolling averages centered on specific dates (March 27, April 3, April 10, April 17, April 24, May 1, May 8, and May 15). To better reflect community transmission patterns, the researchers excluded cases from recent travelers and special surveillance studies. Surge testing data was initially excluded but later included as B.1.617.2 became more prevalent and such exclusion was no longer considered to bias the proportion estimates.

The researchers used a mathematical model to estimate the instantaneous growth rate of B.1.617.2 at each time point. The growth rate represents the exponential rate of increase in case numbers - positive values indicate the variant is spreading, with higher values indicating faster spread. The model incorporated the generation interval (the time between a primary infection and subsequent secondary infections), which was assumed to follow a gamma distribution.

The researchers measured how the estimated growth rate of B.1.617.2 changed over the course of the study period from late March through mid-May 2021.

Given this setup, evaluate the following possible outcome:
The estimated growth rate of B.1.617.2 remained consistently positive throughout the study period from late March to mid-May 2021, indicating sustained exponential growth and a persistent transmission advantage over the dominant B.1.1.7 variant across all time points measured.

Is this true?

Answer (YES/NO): YES